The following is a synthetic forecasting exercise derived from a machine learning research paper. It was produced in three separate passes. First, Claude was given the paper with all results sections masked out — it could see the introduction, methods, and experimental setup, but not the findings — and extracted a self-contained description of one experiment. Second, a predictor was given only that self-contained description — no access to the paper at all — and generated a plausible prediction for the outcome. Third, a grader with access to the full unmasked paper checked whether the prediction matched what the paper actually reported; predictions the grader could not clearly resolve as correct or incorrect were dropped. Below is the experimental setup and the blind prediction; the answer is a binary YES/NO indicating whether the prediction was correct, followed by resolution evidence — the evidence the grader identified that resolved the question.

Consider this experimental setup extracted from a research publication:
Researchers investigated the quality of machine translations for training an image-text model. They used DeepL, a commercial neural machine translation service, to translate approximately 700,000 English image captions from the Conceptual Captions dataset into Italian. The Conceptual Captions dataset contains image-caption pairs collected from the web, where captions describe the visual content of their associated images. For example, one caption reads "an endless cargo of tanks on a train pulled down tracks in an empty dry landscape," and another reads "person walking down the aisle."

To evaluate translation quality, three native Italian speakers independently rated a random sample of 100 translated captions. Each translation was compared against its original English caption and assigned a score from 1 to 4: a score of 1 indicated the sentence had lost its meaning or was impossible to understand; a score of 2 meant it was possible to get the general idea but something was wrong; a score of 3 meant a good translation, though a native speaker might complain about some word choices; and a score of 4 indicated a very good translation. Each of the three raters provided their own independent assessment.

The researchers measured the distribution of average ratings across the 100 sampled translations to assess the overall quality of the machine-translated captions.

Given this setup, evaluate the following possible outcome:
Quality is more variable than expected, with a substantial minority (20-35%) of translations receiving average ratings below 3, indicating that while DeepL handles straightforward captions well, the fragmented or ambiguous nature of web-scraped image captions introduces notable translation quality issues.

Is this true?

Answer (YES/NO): NO